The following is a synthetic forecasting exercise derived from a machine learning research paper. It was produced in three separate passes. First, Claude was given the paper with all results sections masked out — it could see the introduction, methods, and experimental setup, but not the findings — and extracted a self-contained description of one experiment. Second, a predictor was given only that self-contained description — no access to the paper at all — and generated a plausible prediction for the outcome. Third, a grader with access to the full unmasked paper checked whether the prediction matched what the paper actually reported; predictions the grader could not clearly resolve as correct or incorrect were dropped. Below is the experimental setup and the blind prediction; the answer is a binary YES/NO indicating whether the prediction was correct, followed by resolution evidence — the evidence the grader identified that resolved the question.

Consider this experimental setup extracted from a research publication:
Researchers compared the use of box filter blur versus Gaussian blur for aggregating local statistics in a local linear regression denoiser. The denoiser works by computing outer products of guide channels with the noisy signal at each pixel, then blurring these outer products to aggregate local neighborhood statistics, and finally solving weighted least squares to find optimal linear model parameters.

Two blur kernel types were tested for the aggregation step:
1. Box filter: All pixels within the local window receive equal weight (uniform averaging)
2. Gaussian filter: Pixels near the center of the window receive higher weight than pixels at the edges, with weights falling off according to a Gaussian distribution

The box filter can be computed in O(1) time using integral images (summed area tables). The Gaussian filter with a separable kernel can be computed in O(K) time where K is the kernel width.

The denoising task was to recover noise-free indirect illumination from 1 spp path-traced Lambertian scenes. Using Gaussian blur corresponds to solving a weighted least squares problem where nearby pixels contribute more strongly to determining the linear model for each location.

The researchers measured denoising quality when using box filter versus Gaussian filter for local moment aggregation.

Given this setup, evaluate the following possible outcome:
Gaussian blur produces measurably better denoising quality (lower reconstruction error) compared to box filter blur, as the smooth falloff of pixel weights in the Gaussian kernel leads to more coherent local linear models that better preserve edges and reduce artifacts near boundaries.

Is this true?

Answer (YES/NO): YES